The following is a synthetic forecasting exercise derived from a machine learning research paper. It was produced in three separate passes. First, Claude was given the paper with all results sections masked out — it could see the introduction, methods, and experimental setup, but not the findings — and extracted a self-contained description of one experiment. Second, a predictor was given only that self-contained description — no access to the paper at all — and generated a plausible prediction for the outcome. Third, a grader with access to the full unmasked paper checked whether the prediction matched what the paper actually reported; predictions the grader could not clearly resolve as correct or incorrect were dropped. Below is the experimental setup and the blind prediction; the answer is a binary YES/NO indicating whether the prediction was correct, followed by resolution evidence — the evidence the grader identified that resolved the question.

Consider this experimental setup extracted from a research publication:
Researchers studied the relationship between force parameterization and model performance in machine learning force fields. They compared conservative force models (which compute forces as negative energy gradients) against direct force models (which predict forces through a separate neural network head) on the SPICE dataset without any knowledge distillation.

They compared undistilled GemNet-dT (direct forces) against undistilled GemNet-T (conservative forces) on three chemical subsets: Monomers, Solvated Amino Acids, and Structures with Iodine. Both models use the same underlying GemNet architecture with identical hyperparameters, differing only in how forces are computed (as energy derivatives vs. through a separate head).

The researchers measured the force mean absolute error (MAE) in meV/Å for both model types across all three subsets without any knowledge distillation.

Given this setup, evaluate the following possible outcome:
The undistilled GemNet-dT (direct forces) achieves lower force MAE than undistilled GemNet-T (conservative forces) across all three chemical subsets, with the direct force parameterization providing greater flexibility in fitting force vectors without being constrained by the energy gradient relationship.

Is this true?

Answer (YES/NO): NO